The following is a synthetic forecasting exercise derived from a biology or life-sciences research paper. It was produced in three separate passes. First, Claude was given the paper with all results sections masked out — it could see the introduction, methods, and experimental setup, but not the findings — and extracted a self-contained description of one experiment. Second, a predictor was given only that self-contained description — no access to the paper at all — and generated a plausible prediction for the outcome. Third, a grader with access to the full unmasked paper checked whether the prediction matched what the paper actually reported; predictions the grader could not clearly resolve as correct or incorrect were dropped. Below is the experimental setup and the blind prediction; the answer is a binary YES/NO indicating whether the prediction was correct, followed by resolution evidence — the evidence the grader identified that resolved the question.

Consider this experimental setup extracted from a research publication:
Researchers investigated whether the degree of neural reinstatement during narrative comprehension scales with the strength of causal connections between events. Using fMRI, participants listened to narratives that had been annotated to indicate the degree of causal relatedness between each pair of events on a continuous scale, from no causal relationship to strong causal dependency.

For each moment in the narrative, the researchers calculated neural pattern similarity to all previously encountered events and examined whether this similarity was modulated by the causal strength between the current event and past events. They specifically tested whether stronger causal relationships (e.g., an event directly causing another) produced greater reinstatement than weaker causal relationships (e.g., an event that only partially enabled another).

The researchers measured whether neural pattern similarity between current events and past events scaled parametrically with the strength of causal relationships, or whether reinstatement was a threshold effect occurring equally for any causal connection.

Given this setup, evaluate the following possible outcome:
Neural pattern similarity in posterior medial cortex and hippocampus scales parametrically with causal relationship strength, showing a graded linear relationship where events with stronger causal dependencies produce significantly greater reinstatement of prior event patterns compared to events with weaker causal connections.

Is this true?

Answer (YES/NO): NO